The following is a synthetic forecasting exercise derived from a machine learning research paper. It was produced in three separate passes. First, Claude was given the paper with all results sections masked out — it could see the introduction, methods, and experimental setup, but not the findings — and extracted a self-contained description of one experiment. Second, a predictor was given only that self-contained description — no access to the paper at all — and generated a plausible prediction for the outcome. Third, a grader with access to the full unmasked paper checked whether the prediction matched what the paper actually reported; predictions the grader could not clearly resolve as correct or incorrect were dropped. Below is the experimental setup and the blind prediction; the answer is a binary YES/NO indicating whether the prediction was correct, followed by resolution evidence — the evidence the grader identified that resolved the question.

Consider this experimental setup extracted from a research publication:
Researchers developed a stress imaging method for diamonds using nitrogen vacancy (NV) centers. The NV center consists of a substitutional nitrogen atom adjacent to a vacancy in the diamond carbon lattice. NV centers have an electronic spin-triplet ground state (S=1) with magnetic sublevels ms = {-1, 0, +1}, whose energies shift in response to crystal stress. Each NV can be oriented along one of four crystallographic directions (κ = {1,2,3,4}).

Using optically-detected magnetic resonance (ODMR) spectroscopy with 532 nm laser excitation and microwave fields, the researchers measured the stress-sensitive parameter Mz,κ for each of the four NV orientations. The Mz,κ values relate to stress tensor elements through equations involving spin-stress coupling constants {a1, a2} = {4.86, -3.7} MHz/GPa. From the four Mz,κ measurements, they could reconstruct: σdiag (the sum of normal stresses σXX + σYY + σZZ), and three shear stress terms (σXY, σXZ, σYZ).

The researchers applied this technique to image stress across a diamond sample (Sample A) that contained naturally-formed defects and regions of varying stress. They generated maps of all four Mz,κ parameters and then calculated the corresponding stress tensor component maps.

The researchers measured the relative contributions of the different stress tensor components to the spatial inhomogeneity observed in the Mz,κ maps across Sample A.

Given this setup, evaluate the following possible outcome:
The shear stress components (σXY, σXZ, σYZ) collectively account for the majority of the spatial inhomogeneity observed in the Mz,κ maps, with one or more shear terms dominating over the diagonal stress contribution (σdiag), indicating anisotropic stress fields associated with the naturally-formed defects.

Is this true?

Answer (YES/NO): NO